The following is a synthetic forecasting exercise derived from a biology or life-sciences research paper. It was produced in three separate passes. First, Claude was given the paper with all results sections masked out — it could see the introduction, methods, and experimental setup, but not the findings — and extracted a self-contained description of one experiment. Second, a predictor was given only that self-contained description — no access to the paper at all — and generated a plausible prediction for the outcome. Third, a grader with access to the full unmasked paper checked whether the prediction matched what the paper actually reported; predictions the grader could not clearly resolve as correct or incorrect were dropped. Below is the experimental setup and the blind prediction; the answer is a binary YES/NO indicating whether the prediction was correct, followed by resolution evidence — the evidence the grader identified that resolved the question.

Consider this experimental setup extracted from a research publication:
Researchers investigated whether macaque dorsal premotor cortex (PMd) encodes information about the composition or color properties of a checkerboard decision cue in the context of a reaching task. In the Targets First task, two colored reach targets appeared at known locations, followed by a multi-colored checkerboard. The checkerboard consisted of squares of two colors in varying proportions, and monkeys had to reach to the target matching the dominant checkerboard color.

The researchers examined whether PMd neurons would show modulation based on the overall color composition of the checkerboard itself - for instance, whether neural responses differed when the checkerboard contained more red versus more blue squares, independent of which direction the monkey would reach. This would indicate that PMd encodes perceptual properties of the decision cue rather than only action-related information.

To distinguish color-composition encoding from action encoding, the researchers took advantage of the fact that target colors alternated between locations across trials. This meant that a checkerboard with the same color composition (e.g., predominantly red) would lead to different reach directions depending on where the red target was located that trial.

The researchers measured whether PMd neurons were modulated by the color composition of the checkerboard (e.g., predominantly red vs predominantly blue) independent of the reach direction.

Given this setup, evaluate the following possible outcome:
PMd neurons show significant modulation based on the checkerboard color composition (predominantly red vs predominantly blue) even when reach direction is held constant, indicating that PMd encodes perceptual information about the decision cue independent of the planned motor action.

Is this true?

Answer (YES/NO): NO